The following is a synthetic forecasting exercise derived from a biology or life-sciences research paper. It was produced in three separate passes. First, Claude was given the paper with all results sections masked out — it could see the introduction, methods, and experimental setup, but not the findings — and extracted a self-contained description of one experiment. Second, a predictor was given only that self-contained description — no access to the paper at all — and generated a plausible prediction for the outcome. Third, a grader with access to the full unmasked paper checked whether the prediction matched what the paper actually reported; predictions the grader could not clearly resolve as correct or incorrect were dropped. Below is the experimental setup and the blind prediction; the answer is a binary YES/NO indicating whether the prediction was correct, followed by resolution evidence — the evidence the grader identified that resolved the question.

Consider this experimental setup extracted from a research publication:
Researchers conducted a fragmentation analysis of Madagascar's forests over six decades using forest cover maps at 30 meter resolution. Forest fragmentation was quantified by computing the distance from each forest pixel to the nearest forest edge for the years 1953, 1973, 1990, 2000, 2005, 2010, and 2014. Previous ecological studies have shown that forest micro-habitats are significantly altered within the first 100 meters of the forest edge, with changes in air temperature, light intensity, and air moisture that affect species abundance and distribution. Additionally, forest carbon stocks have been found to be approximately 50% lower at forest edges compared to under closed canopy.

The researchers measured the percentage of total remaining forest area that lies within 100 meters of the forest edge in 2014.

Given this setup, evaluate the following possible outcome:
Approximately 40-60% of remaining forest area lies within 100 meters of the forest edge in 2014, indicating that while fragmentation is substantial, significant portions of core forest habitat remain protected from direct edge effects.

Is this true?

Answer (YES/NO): YES